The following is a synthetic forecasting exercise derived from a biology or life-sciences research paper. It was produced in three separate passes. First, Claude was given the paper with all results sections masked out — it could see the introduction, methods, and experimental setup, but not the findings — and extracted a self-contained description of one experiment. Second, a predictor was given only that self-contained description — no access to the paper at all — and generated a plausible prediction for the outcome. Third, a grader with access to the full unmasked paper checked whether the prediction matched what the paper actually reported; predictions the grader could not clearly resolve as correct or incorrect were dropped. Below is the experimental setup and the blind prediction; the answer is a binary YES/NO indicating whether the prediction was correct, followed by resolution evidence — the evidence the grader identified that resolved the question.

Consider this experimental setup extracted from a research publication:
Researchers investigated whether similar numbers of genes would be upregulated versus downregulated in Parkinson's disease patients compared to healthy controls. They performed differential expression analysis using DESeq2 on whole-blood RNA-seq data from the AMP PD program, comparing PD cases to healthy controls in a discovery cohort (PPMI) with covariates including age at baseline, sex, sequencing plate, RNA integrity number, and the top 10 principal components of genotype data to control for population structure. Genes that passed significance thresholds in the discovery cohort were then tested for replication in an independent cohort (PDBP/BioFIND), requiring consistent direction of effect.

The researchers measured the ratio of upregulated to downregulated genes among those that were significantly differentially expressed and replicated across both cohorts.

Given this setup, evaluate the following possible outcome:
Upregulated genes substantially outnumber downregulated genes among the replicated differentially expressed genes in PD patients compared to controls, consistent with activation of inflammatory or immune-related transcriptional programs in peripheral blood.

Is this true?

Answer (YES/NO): YES